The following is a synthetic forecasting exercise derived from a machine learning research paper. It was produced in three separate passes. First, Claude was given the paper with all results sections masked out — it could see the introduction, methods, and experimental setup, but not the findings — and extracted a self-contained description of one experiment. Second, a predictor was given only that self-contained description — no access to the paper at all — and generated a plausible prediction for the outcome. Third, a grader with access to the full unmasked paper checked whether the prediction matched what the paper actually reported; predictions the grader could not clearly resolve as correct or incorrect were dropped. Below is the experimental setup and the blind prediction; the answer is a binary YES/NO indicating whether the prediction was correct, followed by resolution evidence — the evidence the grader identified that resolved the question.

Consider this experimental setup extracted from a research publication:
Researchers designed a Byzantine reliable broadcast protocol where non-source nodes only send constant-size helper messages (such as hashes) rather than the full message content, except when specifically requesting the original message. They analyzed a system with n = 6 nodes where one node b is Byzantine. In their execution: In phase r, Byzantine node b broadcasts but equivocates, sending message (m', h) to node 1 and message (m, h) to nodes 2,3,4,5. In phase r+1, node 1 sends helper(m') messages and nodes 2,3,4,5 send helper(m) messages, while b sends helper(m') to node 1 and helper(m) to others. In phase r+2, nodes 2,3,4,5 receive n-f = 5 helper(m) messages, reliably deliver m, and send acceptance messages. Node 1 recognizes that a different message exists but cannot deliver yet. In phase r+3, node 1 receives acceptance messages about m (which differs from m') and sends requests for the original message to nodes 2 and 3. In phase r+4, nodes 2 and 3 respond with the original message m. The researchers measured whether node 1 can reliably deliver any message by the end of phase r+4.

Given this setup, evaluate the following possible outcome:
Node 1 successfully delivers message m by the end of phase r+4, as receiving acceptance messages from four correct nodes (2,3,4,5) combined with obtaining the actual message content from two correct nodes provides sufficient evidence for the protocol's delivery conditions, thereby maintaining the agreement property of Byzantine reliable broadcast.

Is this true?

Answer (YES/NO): NO